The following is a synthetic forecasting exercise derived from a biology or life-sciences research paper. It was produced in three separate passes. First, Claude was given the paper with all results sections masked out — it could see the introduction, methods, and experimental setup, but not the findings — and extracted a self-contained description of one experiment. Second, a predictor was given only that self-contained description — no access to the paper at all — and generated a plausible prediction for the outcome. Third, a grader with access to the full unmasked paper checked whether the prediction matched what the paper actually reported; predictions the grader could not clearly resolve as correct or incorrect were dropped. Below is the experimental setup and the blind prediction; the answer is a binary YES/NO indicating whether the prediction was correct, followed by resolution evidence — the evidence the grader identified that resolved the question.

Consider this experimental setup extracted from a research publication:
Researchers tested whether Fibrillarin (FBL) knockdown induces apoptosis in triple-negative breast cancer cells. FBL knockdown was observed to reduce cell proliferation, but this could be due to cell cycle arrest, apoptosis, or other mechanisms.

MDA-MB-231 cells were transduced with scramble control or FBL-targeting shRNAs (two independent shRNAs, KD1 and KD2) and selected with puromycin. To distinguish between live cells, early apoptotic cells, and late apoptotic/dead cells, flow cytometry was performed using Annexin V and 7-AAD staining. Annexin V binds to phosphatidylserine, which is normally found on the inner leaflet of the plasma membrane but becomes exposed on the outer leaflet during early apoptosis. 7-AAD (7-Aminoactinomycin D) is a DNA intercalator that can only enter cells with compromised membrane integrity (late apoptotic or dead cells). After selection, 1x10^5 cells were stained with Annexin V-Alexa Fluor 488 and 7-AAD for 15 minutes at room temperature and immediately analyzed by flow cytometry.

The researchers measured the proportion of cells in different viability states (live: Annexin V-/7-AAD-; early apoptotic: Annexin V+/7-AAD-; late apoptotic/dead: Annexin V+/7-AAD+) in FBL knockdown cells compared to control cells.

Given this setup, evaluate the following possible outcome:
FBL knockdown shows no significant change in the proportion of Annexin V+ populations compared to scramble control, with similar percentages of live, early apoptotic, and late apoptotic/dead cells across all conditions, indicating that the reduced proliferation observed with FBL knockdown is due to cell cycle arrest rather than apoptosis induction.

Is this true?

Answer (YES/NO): NO